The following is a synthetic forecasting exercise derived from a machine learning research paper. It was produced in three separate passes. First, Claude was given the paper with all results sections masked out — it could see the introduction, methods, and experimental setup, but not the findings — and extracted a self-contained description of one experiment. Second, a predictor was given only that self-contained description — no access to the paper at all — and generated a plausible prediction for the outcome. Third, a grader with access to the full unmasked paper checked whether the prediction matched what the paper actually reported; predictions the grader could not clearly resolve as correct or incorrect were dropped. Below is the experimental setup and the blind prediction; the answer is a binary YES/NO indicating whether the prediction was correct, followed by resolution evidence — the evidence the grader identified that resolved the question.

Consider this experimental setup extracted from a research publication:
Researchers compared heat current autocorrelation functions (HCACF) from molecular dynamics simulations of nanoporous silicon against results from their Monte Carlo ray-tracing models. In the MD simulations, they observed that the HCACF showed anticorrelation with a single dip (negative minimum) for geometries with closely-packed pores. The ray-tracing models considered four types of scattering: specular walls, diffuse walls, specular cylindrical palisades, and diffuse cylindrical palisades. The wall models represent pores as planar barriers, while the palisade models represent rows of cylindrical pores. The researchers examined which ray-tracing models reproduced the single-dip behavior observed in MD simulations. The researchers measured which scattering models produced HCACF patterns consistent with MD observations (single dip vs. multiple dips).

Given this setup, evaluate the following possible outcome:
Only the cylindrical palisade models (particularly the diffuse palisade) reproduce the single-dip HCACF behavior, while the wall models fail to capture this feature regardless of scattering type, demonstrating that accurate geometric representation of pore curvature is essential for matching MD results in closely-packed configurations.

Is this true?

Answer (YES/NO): NO